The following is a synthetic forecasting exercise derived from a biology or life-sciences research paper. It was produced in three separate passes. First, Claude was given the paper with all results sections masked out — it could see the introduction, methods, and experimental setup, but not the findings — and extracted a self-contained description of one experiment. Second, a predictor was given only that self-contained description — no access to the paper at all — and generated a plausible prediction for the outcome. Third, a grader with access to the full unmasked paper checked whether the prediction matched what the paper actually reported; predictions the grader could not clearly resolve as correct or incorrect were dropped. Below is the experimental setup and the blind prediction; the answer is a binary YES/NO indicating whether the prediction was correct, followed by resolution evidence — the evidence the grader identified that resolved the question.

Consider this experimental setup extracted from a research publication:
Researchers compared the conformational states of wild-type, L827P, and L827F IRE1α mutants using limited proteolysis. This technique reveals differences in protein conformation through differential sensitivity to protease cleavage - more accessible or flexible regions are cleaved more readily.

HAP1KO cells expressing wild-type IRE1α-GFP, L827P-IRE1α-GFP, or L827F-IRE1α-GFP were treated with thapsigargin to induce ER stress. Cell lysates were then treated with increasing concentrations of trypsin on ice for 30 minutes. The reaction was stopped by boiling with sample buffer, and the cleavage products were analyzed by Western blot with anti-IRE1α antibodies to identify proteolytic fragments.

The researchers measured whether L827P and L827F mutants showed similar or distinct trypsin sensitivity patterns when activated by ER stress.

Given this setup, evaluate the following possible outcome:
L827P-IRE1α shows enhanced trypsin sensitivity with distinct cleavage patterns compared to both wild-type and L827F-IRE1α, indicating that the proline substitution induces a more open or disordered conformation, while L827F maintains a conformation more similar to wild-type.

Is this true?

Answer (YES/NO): NO